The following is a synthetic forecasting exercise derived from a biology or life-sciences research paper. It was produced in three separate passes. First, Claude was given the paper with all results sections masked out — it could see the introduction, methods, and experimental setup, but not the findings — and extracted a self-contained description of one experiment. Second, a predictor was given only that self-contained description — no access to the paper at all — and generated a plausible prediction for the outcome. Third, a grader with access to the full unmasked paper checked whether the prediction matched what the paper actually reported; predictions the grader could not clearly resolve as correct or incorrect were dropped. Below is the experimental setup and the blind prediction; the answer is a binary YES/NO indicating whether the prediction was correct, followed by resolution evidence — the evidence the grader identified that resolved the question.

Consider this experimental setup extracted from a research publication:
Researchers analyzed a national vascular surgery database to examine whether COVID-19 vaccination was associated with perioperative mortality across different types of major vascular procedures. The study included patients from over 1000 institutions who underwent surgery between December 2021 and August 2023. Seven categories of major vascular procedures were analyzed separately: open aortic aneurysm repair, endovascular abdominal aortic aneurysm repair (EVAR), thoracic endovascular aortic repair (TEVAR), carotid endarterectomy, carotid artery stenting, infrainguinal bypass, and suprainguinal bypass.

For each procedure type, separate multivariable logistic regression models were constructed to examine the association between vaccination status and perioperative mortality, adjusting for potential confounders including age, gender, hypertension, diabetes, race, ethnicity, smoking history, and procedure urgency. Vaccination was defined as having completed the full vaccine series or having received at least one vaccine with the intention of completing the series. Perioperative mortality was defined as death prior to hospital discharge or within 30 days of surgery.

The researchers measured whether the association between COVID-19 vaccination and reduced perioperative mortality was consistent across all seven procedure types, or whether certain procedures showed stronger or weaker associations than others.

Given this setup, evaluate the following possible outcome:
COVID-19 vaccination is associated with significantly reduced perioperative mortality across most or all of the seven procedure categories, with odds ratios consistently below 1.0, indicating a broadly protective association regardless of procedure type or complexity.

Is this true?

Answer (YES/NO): NO